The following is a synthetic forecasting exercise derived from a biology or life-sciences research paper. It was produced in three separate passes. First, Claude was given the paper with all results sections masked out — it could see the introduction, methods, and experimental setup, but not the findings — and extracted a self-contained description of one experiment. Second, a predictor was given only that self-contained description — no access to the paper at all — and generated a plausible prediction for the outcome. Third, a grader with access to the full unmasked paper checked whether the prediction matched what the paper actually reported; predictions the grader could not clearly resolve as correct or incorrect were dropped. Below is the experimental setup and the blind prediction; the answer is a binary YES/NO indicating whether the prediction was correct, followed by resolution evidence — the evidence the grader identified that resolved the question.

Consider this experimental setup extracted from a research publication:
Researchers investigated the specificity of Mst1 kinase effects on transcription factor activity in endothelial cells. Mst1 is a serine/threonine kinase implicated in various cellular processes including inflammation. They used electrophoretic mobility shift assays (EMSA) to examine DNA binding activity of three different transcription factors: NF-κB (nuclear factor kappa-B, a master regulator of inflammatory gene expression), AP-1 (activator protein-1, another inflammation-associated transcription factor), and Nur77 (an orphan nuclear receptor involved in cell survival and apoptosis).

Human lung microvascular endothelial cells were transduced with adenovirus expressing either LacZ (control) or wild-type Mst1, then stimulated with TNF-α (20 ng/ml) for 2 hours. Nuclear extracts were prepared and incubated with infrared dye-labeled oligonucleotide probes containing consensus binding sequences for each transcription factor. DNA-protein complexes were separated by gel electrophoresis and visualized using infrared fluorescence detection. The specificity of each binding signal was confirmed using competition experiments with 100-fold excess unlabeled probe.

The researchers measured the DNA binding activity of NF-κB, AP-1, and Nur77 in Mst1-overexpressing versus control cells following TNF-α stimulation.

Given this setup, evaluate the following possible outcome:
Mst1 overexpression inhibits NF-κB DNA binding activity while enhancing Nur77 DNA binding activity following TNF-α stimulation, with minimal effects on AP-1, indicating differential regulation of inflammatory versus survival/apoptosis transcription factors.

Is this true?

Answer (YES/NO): NO